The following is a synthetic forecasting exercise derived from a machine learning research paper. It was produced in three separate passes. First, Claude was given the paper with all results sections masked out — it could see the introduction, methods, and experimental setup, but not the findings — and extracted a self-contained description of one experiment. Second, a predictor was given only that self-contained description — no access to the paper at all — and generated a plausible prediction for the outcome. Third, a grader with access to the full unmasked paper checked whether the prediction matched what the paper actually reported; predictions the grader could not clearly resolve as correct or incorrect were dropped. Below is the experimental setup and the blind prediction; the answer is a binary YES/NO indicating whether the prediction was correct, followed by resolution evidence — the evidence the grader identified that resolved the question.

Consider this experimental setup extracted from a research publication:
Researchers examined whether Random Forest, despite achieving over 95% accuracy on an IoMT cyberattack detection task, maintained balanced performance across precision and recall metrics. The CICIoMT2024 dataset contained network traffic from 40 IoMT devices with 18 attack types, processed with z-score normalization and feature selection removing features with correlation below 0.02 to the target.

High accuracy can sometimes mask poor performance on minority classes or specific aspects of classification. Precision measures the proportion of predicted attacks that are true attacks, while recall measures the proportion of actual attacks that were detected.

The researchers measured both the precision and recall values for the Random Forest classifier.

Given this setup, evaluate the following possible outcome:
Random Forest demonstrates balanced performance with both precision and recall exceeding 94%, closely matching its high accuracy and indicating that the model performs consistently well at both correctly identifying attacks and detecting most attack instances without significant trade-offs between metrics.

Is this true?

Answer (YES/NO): NO